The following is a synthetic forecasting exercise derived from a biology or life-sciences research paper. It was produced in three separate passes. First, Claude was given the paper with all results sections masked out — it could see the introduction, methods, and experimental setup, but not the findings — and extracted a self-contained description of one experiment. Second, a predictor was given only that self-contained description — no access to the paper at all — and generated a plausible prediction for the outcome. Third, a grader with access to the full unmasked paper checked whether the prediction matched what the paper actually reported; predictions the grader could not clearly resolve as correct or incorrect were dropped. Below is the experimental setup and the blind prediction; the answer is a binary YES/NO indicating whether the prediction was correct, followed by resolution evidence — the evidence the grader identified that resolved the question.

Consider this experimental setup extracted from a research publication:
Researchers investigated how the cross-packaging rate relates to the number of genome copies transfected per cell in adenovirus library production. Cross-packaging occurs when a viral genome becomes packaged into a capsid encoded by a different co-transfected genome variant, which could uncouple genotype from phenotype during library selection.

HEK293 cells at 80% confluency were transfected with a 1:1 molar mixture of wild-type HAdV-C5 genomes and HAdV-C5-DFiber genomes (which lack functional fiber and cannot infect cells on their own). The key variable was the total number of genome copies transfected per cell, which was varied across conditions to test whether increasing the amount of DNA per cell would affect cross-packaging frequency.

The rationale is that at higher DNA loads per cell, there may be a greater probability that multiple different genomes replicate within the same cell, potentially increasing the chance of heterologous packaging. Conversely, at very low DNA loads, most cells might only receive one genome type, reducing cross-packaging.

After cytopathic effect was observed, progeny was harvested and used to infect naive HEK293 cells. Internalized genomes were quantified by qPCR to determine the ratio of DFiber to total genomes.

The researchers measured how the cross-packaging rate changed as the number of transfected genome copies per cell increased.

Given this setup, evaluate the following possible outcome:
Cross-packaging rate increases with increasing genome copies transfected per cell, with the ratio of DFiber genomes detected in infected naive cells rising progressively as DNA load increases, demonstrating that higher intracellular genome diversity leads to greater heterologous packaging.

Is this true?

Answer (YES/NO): YES